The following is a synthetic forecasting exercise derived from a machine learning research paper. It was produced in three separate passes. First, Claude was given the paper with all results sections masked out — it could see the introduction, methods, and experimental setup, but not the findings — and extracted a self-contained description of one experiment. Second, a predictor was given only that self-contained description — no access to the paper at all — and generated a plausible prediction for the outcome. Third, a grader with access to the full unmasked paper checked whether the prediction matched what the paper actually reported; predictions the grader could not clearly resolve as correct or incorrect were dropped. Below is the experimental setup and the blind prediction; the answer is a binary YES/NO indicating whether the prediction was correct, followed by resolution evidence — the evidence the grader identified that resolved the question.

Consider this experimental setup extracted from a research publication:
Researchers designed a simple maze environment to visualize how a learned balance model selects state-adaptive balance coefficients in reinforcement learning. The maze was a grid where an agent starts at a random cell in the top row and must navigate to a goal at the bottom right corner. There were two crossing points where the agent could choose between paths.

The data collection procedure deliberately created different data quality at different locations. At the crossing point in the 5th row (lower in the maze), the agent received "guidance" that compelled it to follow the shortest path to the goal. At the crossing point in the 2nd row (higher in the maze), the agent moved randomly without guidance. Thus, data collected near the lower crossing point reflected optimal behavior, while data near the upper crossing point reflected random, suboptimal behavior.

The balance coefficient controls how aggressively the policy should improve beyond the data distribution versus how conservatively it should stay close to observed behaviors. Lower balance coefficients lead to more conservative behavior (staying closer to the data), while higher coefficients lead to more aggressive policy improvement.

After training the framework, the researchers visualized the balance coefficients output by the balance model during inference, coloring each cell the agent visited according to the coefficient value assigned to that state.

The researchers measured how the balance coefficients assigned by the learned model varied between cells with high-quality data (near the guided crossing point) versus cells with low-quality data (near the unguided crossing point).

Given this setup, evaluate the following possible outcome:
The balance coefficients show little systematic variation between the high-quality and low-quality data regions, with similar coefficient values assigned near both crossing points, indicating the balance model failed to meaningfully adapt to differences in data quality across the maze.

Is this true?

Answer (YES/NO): NO